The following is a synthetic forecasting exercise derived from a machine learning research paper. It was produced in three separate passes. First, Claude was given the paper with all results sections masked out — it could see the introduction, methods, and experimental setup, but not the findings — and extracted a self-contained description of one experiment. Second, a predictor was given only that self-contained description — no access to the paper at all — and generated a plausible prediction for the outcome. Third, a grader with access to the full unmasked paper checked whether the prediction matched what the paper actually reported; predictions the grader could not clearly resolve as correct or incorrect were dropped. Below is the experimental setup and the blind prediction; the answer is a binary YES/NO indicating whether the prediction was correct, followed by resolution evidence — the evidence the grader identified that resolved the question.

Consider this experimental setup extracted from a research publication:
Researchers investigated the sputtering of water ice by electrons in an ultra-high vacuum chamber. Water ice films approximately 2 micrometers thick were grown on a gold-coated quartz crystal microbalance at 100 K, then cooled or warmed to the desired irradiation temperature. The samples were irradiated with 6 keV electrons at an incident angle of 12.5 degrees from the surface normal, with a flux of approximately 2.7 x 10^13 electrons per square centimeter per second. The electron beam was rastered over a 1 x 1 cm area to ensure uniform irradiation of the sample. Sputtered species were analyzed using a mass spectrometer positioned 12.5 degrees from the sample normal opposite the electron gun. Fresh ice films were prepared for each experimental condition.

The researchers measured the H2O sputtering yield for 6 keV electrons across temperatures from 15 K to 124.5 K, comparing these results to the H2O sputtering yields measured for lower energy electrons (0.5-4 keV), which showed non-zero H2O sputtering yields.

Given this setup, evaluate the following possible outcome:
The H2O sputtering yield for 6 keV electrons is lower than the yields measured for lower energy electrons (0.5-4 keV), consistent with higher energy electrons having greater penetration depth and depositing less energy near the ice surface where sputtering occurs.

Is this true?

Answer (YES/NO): YES